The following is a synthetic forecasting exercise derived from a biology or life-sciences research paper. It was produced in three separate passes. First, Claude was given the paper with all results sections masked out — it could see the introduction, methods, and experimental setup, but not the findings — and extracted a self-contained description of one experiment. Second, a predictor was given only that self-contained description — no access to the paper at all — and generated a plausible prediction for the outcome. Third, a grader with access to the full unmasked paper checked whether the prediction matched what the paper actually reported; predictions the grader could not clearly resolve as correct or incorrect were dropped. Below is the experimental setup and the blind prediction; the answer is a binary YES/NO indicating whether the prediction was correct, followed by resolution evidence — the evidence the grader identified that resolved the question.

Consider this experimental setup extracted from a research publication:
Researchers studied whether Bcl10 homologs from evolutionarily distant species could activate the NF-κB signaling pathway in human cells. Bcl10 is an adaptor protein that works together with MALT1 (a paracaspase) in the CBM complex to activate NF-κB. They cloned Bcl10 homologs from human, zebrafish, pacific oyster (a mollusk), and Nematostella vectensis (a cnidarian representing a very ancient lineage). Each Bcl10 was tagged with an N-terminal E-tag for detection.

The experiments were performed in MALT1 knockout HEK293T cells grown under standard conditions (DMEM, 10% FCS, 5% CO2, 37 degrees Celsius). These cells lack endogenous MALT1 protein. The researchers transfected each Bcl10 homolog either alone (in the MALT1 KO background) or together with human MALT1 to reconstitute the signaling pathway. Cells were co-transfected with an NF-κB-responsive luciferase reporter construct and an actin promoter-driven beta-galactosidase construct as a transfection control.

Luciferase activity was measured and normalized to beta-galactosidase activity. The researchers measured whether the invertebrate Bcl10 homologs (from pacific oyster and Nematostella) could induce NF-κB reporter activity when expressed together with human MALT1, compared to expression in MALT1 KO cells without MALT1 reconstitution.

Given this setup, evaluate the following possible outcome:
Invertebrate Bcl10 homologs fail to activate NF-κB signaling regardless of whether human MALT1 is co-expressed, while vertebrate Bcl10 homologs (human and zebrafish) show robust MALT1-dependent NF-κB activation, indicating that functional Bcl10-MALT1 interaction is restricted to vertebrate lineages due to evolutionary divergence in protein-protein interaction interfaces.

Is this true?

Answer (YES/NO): NO